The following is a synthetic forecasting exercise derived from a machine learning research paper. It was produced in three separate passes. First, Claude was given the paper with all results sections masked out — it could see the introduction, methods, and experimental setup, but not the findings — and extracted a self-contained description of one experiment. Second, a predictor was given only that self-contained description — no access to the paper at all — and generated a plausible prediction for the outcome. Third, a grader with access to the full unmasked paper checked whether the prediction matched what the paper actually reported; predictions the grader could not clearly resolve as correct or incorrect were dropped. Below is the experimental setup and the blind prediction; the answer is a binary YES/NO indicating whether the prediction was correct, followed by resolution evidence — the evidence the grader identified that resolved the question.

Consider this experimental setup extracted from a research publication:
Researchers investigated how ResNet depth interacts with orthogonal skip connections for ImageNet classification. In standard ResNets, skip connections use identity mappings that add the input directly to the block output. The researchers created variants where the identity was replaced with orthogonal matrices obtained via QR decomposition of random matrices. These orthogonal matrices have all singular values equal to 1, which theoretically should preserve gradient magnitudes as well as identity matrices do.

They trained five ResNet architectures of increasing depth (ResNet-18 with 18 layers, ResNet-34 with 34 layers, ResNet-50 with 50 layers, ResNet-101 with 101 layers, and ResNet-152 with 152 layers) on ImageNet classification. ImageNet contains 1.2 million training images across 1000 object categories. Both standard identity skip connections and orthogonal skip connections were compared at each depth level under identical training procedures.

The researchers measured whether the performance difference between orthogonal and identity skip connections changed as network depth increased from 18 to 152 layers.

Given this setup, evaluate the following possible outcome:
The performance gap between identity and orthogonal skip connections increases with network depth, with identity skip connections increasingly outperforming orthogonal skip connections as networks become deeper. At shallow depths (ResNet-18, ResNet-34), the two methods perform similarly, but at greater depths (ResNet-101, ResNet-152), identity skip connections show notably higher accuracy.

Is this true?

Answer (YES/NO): NO